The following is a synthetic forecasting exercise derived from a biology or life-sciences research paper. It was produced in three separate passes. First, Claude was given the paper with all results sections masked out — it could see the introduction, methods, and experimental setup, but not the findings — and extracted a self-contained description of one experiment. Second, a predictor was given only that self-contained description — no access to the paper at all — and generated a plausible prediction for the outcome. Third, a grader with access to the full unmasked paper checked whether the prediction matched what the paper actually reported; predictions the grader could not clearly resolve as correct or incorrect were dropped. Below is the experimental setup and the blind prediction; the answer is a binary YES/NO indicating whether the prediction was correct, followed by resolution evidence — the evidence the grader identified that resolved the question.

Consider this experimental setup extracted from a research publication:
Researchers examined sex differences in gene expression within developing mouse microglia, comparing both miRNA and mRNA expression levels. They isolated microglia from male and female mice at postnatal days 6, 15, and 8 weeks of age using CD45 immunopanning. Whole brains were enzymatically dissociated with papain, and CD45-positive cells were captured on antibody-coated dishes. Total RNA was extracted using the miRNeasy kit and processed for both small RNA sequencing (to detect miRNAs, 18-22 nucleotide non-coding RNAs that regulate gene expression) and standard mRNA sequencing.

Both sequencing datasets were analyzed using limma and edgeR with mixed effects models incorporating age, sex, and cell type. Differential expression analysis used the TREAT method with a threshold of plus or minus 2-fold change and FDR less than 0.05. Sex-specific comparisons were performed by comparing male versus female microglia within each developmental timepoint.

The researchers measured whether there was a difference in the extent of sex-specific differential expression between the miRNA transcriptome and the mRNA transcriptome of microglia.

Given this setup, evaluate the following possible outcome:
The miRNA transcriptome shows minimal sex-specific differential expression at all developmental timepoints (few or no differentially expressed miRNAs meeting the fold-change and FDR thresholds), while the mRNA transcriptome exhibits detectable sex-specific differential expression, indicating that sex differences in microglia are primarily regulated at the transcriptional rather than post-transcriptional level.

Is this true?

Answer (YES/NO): YES